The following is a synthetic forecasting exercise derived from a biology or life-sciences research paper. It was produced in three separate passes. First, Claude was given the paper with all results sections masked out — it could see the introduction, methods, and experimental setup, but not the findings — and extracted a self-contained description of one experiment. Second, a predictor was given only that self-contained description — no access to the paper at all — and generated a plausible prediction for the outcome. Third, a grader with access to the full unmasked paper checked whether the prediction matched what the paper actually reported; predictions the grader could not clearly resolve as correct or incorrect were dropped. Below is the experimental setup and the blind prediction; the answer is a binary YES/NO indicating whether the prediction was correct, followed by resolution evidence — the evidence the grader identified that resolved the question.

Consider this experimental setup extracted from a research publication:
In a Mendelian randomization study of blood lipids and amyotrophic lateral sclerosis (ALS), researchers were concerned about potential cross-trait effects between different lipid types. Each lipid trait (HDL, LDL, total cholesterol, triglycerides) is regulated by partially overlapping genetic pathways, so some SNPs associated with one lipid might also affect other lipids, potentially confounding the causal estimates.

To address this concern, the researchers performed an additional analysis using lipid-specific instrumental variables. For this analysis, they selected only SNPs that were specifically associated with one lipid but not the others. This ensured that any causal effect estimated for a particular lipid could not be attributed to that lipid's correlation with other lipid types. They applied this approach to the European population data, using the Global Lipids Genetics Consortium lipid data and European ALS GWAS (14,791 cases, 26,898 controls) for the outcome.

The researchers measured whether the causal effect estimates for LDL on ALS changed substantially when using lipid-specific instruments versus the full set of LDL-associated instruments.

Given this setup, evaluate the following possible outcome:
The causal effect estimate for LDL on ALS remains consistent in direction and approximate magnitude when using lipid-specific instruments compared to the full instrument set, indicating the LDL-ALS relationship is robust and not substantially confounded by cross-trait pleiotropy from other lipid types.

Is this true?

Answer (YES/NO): YES